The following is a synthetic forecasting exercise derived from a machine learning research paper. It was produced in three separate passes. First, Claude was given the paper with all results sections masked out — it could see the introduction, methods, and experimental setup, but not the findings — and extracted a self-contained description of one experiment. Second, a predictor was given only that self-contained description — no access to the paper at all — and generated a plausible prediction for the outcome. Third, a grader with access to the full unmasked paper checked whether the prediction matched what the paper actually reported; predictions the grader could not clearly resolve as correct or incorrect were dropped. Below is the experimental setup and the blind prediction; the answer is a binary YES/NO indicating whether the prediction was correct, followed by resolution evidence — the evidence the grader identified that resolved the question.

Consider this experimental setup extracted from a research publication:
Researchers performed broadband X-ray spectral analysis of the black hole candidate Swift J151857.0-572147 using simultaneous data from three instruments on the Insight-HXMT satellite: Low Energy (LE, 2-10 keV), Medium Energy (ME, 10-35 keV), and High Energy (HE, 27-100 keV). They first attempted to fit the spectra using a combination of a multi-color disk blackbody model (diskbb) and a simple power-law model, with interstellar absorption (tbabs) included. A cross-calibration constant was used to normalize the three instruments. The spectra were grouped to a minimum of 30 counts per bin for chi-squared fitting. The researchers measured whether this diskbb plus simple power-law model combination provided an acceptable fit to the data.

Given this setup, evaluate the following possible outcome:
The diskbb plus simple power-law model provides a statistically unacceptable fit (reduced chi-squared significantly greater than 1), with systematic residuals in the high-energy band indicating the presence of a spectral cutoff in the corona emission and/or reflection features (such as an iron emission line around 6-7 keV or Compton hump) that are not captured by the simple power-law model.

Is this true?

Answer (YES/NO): NO